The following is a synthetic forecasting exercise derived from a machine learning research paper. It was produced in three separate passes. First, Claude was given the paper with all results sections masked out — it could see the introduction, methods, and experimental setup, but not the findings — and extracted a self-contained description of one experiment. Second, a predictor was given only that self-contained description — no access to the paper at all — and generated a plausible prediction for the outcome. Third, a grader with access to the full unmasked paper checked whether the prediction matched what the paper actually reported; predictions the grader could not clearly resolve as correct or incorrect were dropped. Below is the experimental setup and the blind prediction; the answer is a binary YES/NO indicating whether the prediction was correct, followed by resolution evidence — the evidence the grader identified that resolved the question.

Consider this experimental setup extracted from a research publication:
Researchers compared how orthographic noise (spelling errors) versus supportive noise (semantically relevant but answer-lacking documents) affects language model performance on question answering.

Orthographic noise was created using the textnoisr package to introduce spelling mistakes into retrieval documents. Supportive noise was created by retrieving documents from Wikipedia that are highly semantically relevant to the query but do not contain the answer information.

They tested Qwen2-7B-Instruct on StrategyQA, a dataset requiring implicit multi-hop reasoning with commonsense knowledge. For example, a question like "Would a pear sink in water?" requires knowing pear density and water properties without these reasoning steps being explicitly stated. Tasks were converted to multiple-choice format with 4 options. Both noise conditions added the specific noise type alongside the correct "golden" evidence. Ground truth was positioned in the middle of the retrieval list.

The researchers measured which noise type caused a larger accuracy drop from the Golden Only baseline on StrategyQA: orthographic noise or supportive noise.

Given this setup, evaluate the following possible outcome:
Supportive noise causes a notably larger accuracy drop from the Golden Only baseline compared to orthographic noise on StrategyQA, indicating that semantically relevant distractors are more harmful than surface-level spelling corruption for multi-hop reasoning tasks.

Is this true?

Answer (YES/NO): NO